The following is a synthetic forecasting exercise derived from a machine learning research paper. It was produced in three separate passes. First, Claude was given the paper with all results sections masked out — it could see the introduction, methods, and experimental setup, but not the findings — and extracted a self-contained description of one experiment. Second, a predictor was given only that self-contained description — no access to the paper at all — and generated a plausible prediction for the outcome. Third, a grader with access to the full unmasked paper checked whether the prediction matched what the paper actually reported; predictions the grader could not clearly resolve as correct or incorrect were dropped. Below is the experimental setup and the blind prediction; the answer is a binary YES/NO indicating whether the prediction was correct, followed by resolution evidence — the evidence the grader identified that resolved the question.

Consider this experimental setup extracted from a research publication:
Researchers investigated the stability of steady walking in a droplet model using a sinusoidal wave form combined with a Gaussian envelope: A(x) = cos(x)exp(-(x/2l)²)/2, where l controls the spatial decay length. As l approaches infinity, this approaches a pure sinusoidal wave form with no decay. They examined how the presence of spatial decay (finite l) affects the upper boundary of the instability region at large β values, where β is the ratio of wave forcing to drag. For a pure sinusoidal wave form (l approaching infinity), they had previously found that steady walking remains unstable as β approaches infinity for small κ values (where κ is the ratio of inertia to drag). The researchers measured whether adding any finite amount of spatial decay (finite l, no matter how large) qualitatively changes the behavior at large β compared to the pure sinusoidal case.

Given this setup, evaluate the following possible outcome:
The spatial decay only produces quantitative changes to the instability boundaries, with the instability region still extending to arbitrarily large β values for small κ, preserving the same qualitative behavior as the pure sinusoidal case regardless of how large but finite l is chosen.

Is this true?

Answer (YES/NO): NO